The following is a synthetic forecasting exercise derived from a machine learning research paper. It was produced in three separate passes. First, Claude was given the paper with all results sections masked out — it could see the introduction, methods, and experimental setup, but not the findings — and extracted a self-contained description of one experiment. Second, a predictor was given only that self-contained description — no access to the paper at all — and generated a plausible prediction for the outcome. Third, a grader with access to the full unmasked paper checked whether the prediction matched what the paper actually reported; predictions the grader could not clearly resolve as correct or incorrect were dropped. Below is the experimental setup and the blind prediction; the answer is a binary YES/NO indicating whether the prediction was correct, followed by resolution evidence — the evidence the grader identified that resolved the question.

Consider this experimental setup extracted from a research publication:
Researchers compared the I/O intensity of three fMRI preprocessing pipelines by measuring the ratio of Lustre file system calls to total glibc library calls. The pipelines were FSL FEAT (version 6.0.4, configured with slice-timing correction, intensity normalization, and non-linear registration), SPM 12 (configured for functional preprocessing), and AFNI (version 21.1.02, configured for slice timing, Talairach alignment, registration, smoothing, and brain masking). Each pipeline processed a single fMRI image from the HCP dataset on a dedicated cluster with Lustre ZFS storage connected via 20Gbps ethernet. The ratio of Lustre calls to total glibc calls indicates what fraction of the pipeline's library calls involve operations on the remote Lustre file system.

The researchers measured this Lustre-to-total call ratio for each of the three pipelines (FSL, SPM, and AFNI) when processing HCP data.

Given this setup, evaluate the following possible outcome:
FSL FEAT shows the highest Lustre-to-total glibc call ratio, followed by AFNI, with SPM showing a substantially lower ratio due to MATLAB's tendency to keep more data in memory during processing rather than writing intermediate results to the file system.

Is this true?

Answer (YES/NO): NO